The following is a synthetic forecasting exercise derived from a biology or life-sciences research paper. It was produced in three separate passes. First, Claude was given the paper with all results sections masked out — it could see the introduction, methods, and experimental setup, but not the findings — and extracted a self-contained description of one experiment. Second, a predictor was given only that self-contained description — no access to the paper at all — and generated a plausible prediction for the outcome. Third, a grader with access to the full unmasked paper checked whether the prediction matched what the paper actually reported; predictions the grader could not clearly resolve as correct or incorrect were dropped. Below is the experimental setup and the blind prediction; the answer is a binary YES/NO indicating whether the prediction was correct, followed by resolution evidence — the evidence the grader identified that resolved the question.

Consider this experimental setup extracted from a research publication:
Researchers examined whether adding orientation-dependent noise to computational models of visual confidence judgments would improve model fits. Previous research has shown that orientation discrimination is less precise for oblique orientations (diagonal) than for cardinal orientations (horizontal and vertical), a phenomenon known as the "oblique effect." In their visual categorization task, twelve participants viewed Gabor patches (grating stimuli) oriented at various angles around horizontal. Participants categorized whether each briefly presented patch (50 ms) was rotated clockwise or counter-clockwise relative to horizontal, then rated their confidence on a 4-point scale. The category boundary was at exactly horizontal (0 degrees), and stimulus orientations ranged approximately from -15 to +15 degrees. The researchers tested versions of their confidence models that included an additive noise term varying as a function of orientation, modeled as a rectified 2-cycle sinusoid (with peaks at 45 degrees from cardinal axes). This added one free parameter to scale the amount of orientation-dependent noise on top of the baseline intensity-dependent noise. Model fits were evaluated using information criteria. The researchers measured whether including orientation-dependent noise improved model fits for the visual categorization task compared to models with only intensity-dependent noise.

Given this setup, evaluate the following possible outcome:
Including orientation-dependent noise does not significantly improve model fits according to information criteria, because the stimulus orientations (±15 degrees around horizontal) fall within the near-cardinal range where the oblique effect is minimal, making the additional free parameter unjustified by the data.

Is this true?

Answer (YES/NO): NO